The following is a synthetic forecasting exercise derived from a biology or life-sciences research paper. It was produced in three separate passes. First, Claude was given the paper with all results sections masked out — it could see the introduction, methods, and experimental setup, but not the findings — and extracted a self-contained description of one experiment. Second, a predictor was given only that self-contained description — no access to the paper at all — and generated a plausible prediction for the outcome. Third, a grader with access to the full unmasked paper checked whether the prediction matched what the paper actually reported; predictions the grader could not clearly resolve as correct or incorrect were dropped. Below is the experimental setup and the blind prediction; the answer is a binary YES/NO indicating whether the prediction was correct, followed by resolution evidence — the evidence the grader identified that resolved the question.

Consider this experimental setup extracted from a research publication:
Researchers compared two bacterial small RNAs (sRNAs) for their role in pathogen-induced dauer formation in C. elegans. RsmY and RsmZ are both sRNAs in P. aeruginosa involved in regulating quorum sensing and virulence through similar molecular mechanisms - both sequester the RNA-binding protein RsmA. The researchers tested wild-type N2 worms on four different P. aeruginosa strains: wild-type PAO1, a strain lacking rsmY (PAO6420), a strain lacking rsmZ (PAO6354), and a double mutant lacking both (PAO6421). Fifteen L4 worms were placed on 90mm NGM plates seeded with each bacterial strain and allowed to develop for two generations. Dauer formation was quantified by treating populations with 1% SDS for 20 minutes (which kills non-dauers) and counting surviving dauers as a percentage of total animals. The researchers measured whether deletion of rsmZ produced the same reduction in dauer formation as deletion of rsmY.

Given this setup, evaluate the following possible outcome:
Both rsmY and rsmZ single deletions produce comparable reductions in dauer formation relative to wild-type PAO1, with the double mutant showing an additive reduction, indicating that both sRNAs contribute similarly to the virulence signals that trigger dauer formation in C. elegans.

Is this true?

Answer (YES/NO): NO